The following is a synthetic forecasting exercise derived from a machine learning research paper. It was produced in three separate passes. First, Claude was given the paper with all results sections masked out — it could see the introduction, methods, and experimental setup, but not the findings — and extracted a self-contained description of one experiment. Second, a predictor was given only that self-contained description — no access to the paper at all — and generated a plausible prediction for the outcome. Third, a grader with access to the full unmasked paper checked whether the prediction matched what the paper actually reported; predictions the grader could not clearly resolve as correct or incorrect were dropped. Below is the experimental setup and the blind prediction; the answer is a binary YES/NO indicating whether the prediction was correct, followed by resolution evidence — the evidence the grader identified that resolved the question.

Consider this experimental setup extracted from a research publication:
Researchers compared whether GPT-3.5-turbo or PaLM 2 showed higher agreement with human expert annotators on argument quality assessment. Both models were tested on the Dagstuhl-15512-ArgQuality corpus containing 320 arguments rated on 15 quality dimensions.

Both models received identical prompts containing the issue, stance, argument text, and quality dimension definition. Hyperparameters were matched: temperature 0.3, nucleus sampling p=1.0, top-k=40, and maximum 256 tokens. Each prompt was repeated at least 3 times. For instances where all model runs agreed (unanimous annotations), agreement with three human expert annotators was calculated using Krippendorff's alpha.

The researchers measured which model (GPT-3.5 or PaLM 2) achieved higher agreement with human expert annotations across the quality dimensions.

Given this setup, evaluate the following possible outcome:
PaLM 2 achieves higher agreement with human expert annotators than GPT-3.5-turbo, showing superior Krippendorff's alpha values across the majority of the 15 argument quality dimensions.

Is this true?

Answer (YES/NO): YES